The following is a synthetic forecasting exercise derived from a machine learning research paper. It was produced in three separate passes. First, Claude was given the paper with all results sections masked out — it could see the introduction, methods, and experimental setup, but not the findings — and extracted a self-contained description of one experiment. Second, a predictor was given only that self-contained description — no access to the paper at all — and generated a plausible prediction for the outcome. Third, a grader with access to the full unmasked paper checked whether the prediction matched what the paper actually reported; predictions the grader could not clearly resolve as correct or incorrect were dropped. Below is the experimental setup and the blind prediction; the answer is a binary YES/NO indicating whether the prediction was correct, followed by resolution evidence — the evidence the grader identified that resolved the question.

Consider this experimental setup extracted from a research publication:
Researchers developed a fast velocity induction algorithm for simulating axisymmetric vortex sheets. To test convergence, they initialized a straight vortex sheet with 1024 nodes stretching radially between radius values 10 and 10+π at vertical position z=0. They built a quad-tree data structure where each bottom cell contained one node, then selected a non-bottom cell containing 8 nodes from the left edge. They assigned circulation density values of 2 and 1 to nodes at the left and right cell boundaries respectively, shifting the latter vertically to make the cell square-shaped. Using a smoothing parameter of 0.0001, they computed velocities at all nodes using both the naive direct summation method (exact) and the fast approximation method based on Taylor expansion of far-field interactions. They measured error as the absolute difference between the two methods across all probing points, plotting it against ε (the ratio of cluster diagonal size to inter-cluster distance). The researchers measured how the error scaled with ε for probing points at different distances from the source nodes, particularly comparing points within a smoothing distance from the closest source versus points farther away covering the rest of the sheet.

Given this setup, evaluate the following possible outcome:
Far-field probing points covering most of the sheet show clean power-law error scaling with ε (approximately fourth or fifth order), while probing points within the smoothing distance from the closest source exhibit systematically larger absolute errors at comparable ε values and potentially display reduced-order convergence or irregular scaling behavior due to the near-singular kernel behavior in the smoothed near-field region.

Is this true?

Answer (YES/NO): NO